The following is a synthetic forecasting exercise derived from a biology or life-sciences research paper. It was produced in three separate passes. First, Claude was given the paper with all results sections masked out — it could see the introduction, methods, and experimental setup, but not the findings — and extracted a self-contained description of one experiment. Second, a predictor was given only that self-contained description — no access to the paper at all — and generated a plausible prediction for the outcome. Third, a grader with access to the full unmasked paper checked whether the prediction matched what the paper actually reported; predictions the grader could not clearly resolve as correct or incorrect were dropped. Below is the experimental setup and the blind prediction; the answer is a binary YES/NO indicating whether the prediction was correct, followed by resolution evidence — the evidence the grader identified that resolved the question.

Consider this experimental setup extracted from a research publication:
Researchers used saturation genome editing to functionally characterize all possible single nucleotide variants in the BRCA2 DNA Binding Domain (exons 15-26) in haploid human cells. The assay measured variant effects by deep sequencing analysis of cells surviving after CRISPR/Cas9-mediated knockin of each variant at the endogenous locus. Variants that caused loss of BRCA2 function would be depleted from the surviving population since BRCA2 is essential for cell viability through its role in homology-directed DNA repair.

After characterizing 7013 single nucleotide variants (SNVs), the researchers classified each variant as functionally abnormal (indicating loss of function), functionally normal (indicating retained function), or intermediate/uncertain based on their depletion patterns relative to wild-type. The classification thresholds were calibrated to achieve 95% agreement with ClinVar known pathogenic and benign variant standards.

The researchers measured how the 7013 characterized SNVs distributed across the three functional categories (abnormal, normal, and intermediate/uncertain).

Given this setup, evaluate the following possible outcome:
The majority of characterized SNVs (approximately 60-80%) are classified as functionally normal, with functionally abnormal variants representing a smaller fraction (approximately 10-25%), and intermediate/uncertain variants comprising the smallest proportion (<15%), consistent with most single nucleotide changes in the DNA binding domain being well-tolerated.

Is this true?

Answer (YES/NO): YES